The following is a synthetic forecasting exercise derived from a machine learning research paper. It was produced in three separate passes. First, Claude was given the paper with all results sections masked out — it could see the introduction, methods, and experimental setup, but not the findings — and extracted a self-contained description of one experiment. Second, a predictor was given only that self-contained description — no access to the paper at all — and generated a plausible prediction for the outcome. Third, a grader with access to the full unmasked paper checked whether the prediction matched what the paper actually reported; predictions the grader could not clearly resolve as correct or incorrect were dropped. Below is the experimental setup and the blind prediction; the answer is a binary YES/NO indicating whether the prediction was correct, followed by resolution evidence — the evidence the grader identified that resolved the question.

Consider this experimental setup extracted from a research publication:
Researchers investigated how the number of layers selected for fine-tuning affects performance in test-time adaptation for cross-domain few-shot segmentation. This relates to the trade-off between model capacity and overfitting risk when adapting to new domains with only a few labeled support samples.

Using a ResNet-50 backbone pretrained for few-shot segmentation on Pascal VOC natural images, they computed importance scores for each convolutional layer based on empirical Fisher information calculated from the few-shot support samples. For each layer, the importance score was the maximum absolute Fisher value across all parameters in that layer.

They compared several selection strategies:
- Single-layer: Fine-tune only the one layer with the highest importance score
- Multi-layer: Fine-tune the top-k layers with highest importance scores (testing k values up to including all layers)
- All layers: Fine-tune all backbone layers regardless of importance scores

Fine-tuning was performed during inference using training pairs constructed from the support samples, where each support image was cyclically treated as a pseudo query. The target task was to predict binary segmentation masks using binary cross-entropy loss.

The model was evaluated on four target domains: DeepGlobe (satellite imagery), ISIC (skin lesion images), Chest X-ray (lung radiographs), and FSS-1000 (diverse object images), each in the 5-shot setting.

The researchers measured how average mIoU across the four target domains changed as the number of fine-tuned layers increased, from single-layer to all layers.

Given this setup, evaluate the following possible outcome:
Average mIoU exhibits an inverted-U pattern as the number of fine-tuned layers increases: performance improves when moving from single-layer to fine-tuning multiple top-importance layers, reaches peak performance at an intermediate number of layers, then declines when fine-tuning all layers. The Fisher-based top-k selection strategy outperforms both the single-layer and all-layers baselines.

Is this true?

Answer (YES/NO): YES